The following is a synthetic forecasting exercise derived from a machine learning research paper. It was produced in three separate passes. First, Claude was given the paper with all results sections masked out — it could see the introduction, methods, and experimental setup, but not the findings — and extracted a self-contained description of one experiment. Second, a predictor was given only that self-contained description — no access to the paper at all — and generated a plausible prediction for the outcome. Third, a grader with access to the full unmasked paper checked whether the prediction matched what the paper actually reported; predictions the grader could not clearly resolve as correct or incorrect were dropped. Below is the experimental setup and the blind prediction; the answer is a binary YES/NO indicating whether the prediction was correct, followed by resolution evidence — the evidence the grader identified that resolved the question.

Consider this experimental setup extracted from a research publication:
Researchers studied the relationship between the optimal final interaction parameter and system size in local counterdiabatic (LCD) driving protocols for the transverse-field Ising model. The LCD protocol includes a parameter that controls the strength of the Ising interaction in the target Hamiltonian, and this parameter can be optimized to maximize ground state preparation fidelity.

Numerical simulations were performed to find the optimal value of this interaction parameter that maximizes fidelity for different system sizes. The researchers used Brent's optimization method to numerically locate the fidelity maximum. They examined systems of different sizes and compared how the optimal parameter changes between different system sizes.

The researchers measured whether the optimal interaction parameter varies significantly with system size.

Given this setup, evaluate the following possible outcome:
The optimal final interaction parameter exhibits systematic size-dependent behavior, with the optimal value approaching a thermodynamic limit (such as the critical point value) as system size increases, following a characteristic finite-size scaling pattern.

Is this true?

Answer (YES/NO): NO